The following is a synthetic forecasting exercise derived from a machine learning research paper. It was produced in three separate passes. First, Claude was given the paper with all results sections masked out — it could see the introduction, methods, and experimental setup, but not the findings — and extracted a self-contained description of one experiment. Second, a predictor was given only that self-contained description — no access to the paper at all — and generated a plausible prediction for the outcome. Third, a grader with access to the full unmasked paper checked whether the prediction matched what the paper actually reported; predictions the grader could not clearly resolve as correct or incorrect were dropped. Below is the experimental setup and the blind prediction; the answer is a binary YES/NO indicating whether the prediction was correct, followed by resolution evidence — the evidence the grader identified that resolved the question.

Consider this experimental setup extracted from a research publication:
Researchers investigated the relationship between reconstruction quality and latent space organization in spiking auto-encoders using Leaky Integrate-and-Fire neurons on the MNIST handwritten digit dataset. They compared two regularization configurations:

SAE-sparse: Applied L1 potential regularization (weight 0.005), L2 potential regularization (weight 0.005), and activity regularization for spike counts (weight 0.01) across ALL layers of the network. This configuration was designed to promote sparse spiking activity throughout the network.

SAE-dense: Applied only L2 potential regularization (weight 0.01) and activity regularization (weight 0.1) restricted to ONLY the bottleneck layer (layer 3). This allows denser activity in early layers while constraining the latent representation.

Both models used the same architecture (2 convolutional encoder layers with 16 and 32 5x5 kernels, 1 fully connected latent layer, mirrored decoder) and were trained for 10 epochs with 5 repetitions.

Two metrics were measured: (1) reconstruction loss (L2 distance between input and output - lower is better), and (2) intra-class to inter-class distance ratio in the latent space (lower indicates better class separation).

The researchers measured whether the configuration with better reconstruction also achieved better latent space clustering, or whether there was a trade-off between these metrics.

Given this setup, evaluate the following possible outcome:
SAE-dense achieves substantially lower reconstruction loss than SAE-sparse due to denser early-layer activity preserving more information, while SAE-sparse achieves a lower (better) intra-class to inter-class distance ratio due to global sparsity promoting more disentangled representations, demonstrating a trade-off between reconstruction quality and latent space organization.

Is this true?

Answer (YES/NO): YES